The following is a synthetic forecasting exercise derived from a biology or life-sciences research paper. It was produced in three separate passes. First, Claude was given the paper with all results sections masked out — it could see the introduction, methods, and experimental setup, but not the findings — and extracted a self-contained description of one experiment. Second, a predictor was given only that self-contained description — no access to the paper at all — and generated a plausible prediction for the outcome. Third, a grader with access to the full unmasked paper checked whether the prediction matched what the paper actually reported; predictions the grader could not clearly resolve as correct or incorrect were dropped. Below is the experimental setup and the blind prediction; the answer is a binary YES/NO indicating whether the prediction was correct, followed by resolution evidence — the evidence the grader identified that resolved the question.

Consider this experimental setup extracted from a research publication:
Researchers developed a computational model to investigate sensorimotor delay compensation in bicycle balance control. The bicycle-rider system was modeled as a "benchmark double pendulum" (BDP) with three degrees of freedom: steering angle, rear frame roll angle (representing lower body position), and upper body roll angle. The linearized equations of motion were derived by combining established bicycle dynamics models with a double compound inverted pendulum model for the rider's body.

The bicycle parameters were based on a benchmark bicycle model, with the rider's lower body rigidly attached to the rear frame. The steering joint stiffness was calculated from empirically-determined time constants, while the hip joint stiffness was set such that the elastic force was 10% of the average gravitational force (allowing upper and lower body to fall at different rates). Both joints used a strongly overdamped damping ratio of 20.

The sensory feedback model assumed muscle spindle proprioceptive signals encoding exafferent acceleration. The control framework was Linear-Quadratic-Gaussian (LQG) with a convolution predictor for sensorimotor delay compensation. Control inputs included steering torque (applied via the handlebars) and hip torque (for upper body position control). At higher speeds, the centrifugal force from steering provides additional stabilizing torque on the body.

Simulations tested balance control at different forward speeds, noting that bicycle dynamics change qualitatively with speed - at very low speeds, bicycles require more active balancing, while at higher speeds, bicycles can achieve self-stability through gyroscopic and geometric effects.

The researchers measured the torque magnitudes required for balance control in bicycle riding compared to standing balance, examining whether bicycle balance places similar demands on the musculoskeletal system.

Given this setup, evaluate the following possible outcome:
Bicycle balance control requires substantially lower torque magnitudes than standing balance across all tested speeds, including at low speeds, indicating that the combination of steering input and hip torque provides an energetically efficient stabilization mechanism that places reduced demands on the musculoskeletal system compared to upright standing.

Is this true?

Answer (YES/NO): NO